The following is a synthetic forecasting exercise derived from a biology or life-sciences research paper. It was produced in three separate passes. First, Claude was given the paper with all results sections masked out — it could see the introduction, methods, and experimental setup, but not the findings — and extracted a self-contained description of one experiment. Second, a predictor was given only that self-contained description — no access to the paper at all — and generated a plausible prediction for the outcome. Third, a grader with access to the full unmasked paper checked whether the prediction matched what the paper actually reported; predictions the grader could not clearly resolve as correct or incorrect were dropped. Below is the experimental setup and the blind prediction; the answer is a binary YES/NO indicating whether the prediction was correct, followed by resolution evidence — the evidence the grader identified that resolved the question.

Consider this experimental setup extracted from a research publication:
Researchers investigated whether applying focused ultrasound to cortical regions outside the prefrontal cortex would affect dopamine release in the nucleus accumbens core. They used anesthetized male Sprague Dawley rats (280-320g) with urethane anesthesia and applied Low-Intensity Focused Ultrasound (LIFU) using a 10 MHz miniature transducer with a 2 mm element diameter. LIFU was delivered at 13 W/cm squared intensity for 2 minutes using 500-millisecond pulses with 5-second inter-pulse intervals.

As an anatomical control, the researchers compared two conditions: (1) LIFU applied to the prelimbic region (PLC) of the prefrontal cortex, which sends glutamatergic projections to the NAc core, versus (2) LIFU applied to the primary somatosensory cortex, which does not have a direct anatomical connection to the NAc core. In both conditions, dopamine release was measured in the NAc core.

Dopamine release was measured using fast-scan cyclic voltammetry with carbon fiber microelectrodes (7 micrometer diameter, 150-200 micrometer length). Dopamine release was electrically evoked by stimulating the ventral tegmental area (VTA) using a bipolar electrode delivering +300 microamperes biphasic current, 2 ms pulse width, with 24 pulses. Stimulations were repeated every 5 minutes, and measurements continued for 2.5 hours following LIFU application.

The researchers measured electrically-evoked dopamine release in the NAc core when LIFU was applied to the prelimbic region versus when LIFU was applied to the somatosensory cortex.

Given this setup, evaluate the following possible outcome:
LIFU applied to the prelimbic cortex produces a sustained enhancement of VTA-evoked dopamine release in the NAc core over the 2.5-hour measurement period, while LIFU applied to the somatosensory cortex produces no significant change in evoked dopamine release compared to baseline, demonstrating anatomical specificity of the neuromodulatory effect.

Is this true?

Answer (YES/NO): NO